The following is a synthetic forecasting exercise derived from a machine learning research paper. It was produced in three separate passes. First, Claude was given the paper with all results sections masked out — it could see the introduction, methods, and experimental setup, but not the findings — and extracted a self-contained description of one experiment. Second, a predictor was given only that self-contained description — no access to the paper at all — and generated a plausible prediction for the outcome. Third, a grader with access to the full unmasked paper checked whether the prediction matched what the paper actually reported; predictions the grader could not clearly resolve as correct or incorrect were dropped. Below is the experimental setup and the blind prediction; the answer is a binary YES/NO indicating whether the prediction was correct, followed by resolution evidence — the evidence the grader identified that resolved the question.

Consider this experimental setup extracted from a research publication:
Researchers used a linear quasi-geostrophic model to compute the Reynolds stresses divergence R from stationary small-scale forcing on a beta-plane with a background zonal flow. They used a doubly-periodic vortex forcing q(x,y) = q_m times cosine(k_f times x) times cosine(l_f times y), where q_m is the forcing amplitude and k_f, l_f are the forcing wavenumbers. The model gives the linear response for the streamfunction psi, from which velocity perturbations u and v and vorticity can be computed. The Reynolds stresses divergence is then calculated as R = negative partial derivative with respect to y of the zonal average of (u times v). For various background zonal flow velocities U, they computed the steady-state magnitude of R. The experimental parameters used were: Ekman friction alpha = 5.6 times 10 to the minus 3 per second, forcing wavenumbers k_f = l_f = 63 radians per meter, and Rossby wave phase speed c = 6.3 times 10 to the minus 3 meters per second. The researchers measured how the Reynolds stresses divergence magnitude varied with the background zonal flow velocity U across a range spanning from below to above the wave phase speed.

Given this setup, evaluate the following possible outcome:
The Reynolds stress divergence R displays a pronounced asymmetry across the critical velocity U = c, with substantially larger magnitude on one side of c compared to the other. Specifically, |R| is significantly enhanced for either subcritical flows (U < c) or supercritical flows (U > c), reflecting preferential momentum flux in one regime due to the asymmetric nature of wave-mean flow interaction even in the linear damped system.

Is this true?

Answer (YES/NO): NO